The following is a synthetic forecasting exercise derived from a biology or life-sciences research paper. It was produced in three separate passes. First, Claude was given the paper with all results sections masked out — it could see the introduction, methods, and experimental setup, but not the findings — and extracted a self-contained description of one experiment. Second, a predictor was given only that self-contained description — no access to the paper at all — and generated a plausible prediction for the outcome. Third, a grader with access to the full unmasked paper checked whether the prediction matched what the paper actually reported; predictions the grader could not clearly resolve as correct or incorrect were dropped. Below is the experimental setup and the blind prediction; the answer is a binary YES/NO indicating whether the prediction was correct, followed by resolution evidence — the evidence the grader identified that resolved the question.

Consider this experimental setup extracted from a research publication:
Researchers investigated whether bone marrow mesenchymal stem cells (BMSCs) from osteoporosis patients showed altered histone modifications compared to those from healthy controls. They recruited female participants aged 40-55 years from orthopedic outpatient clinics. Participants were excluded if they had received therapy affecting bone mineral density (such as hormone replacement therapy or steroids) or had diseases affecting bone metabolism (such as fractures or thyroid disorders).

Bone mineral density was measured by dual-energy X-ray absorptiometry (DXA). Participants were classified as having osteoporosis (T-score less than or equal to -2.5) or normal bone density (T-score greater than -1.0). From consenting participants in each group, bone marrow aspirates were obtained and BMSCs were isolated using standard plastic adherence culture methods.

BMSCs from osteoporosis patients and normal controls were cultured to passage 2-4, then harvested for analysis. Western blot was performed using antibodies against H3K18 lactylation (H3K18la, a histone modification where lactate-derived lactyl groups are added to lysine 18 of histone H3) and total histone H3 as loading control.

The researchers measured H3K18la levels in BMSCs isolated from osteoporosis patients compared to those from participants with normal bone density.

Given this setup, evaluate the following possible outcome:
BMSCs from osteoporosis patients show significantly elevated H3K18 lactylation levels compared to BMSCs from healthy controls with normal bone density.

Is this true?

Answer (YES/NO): NO